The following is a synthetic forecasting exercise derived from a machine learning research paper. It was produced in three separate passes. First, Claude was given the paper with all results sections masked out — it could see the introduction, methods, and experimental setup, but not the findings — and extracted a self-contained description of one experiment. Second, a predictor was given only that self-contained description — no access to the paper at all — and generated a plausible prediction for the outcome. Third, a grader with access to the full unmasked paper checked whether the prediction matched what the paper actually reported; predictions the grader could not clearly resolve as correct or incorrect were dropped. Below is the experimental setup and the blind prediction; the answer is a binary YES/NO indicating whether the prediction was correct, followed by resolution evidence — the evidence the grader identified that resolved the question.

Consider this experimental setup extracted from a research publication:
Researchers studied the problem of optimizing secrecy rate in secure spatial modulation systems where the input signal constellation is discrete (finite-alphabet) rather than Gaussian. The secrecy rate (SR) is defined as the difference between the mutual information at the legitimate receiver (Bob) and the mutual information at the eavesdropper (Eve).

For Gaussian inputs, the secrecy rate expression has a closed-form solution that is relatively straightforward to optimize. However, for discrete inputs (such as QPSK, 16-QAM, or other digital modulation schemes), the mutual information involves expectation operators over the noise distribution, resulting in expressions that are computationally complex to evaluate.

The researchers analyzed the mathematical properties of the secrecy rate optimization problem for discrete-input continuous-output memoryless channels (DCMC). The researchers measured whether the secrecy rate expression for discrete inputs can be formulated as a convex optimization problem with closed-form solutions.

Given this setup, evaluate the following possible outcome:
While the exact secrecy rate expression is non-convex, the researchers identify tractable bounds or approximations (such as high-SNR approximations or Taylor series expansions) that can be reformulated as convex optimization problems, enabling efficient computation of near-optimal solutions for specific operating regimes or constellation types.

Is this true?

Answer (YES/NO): NO